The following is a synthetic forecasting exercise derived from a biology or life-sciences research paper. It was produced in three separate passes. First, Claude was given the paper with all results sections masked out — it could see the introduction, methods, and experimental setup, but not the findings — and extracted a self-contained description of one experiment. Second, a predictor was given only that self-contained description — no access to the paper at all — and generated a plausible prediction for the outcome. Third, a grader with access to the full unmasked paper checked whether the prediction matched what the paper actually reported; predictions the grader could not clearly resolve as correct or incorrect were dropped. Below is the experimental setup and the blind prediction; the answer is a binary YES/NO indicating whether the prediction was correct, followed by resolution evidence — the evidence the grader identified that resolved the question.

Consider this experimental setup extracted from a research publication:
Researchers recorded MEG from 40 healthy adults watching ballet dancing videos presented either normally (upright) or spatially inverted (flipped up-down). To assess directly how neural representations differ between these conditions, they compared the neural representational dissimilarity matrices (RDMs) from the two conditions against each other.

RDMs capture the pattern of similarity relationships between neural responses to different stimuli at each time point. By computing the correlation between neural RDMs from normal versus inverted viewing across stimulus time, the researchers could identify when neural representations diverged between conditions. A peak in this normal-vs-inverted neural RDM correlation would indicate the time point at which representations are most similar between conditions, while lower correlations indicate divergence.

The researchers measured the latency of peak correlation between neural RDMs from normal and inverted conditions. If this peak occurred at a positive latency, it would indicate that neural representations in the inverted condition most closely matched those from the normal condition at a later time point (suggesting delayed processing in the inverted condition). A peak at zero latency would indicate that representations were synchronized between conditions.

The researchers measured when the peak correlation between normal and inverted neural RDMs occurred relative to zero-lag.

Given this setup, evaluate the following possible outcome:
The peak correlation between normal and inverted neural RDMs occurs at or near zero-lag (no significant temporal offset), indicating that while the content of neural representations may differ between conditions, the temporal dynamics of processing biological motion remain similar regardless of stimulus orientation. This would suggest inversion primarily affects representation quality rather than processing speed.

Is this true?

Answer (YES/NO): NO